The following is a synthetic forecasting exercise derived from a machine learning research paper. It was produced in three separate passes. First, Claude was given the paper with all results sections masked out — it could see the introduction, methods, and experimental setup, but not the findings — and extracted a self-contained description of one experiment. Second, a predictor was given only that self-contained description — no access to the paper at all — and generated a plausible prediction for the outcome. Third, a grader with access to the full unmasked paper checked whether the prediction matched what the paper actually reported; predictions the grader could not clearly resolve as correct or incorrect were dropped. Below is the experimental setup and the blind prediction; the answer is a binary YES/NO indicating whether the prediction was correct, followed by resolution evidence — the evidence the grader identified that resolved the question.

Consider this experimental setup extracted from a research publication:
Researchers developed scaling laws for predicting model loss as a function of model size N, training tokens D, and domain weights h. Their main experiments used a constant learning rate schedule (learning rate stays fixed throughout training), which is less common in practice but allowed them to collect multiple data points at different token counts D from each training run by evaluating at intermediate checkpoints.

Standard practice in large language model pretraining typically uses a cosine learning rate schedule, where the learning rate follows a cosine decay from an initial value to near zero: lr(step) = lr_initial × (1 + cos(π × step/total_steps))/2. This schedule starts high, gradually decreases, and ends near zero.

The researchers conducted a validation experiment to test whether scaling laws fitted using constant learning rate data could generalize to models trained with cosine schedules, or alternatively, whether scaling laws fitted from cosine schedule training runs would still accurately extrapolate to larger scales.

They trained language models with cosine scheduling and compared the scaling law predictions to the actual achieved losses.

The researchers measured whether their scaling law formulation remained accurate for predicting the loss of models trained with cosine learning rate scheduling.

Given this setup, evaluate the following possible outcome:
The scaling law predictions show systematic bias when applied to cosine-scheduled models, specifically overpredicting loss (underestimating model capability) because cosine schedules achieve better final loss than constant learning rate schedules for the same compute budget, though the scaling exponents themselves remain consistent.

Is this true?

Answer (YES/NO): NO